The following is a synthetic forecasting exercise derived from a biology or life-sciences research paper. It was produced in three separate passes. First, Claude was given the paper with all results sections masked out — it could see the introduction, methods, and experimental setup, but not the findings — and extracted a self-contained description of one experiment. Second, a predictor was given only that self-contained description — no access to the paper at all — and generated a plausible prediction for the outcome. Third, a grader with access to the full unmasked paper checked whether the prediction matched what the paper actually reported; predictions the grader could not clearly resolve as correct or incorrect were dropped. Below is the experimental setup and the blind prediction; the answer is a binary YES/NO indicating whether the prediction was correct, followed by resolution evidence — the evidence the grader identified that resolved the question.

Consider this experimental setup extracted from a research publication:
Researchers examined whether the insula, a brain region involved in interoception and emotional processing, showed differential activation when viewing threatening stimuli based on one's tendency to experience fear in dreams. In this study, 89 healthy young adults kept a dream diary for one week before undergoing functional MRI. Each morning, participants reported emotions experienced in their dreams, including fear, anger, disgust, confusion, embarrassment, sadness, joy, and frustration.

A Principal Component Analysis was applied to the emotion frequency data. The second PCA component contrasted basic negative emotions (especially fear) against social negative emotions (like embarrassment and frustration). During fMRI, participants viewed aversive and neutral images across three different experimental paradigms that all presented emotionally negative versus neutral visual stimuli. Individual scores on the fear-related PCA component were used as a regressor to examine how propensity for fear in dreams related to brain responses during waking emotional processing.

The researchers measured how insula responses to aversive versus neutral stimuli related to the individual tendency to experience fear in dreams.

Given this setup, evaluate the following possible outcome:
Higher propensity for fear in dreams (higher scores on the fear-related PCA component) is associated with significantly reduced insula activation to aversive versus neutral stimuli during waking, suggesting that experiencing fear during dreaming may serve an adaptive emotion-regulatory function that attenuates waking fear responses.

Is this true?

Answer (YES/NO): YES